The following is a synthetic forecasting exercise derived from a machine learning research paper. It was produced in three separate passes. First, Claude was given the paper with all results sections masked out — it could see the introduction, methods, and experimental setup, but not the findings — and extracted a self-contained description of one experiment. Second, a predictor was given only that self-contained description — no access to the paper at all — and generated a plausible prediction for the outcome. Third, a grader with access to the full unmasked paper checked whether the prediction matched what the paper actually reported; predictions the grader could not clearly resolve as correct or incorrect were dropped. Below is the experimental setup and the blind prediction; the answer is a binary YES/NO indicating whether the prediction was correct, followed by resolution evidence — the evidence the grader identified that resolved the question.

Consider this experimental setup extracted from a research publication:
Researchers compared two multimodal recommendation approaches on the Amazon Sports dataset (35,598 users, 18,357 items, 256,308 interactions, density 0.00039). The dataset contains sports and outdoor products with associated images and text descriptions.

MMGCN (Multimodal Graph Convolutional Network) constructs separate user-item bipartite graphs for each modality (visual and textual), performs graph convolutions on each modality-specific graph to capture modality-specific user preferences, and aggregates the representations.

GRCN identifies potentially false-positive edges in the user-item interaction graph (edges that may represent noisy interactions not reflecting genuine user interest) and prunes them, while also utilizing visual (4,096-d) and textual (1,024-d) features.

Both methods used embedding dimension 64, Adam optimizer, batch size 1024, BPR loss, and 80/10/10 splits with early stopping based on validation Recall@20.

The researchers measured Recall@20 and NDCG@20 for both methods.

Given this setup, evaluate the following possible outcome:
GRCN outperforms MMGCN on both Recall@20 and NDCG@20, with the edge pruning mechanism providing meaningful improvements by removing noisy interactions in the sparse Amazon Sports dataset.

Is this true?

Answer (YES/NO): YES